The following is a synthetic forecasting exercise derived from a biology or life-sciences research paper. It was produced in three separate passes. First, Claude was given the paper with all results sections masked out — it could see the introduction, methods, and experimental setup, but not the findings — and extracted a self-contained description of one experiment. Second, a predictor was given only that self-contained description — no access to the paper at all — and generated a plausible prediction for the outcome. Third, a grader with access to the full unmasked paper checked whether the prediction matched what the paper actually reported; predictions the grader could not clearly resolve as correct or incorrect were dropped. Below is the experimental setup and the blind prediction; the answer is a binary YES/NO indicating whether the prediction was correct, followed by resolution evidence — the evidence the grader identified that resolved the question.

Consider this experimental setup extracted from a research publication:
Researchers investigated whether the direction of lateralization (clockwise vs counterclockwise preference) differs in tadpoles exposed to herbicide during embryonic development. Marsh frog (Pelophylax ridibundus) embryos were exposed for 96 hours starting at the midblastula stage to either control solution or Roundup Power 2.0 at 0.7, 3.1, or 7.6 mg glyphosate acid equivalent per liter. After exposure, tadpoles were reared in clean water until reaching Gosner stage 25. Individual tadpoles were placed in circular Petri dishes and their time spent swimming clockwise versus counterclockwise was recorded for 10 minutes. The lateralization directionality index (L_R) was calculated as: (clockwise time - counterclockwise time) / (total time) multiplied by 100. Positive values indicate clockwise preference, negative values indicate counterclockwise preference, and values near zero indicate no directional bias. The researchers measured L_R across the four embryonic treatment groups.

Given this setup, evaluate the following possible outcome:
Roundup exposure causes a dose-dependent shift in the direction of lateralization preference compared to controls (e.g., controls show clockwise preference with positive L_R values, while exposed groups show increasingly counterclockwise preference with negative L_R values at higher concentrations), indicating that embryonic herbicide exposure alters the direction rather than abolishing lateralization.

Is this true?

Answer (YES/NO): NO